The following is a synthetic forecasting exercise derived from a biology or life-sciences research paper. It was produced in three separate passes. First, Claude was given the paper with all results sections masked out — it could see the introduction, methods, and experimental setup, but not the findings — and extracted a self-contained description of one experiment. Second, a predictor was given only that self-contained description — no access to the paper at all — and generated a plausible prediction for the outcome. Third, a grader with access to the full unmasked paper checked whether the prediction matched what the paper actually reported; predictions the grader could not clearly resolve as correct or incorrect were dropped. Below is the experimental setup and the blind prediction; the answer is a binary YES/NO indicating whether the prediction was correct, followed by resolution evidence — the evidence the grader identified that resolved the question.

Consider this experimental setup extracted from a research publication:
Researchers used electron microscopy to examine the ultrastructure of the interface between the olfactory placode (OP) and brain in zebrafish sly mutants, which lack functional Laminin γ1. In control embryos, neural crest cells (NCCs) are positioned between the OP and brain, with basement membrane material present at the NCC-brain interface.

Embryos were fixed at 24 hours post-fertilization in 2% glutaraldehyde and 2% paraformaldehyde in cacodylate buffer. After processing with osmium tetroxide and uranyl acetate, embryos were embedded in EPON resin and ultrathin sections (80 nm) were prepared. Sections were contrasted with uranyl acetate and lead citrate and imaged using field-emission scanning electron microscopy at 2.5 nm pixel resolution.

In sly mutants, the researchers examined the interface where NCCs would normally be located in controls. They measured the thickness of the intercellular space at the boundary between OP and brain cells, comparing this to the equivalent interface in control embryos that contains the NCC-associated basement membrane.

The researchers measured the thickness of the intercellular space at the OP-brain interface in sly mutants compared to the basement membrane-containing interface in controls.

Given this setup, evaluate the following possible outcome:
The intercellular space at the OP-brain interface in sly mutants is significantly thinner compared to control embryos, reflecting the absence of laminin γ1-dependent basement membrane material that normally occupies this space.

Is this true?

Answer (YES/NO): YES